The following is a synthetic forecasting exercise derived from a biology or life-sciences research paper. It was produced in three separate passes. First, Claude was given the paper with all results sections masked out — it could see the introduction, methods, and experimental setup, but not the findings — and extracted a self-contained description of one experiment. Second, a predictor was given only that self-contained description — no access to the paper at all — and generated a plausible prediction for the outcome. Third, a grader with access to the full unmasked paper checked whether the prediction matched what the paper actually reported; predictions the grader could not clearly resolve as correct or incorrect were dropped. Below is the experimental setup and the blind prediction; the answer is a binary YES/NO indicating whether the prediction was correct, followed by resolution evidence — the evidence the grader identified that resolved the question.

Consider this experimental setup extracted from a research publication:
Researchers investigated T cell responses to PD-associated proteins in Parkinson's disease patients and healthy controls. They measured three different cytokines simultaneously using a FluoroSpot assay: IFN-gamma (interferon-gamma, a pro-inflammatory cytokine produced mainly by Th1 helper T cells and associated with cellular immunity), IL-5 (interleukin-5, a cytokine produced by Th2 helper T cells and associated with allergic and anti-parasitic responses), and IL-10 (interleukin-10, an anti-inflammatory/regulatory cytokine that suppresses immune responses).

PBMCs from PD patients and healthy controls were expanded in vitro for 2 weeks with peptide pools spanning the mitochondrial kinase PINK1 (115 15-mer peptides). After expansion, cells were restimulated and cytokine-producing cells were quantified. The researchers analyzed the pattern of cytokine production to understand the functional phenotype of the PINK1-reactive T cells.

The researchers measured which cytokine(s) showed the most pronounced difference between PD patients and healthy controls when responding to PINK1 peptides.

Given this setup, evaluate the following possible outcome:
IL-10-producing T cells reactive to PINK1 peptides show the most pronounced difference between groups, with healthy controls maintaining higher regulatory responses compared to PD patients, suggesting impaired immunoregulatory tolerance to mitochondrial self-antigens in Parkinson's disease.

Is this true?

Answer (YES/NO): NO